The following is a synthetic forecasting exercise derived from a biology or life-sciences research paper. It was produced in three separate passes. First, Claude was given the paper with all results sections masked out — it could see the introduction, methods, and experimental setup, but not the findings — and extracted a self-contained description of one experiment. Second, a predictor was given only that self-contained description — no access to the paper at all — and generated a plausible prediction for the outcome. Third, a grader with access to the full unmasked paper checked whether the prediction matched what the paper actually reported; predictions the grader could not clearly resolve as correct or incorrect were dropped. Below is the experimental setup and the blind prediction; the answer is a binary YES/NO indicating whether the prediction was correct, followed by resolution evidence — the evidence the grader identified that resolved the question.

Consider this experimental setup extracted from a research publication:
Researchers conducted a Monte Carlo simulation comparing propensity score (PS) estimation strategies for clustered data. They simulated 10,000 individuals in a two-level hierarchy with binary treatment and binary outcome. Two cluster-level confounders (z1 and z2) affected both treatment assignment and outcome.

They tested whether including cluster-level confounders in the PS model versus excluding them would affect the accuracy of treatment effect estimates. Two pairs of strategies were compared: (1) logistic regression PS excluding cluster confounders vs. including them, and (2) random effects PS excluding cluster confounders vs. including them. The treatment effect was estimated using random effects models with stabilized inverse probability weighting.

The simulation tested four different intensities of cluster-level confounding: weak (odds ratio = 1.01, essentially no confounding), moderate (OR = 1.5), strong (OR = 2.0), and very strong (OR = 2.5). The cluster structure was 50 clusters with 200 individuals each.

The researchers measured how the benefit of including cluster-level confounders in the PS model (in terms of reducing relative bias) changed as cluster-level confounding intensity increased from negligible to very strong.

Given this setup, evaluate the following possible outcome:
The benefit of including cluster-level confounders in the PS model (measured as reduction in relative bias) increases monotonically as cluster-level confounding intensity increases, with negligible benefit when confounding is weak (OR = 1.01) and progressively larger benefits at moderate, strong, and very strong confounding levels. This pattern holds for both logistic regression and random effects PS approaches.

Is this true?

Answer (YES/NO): NO